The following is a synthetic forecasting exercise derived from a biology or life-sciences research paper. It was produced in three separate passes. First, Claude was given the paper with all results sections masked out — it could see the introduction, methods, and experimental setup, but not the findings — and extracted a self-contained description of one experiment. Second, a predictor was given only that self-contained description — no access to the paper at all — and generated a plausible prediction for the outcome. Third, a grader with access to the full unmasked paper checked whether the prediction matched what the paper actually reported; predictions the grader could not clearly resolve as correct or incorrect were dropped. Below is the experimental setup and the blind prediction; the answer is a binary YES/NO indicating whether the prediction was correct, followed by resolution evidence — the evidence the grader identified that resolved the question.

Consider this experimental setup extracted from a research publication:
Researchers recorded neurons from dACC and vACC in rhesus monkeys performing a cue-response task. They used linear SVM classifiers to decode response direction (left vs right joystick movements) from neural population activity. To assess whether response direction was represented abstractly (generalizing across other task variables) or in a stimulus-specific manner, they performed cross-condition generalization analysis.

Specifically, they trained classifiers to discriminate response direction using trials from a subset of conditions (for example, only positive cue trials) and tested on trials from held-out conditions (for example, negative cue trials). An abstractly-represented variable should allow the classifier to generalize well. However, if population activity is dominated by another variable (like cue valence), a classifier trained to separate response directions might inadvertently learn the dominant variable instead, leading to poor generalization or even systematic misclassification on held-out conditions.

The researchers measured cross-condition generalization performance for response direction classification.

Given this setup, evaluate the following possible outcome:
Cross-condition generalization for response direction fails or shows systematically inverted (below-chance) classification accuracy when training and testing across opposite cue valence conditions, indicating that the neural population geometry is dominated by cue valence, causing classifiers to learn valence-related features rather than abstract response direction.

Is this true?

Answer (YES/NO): YES